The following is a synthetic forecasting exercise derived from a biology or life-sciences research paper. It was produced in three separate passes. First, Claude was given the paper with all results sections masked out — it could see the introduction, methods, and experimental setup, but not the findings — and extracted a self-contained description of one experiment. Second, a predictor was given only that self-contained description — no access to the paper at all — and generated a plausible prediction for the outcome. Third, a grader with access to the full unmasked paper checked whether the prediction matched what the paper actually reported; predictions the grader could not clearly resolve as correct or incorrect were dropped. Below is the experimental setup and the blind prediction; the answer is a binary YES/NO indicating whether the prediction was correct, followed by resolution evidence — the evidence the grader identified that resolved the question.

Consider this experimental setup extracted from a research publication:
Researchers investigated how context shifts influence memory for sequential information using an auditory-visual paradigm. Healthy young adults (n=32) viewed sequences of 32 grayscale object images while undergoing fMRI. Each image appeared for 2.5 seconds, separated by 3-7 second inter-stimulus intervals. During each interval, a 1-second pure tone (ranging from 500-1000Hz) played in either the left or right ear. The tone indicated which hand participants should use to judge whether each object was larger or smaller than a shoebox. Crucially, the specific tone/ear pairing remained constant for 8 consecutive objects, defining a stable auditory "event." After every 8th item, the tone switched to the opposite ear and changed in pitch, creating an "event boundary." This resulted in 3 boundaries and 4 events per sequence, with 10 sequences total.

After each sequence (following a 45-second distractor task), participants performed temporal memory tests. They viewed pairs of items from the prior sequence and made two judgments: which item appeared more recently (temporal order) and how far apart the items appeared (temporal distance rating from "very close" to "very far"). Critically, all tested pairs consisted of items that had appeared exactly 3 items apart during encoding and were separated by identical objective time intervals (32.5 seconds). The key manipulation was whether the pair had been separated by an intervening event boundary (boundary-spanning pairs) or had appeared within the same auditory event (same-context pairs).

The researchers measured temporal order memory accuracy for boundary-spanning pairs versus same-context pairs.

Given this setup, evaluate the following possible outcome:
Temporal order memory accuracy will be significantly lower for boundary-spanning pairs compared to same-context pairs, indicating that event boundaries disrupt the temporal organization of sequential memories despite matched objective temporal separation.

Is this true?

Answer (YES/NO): YES